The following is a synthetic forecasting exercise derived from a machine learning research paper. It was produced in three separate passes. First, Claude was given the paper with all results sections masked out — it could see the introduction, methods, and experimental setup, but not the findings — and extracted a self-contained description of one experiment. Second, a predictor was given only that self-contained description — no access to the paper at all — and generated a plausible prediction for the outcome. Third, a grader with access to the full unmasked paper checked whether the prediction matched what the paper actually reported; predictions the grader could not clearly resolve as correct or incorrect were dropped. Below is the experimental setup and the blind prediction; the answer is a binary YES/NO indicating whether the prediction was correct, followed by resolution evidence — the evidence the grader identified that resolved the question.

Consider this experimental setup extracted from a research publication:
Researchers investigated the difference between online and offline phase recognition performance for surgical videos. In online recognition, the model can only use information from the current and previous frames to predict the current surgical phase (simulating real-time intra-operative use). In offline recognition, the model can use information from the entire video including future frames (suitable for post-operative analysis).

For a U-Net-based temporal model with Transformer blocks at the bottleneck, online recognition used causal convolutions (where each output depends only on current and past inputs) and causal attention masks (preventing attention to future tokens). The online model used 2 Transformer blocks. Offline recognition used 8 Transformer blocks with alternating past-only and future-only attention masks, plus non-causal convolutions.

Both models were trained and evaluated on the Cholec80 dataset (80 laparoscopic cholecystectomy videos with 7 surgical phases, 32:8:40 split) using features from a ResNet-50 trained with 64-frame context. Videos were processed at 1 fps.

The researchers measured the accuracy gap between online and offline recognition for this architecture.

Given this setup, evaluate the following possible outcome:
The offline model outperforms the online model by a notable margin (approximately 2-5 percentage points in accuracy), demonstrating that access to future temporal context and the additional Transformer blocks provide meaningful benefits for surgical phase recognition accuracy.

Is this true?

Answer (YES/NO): YES